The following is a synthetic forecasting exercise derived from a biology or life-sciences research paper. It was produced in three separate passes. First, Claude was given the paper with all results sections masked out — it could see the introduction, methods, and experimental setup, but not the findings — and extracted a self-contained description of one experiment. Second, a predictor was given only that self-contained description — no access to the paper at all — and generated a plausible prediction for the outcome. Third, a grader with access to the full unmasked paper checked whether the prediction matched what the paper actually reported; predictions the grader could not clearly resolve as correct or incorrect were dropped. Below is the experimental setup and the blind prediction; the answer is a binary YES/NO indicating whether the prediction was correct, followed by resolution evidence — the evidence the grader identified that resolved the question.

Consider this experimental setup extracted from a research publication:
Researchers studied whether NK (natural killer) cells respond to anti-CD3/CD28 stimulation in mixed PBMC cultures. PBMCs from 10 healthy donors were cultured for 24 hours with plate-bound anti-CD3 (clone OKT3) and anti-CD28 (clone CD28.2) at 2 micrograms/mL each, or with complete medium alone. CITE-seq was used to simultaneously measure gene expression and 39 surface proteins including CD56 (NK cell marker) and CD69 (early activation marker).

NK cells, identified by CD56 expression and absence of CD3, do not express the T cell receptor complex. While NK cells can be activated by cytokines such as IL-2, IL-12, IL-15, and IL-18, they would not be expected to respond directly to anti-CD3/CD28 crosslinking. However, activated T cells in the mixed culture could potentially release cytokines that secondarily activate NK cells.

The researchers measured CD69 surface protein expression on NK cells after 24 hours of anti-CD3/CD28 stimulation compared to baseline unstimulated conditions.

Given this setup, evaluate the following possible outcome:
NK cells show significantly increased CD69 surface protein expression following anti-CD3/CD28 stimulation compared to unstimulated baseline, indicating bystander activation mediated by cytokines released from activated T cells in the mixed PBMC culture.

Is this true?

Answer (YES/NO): YES